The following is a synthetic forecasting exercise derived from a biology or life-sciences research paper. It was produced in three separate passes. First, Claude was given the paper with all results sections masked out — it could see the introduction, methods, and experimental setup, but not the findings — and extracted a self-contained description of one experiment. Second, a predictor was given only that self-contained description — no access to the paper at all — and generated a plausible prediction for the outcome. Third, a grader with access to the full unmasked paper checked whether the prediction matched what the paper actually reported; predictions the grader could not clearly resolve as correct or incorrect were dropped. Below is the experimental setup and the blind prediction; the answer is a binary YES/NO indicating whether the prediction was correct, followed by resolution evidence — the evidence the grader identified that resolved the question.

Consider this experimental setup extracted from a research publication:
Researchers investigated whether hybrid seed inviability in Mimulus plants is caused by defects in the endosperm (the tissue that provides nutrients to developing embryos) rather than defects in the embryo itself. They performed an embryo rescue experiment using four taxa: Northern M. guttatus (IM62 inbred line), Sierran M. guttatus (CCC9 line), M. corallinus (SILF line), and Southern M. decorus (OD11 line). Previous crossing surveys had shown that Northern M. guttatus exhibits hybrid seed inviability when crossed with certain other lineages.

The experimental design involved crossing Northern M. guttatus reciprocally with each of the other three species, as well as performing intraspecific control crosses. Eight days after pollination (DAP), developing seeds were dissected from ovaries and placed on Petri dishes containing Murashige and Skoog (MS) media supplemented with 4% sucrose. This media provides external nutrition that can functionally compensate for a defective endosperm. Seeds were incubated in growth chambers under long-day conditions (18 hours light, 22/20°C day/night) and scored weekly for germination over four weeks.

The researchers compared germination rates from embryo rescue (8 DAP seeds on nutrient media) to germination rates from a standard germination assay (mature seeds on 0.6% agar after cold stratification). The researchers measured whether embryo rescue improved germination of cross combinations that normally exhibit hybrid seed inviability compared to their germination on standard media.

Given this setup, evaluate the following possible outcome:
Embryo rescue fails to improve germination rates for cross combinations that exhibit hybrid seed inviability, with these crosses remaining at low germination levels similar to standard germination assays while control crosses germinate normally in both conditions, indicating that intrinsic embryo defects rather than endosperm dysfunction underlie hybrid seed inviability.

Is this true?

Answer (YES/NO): NO